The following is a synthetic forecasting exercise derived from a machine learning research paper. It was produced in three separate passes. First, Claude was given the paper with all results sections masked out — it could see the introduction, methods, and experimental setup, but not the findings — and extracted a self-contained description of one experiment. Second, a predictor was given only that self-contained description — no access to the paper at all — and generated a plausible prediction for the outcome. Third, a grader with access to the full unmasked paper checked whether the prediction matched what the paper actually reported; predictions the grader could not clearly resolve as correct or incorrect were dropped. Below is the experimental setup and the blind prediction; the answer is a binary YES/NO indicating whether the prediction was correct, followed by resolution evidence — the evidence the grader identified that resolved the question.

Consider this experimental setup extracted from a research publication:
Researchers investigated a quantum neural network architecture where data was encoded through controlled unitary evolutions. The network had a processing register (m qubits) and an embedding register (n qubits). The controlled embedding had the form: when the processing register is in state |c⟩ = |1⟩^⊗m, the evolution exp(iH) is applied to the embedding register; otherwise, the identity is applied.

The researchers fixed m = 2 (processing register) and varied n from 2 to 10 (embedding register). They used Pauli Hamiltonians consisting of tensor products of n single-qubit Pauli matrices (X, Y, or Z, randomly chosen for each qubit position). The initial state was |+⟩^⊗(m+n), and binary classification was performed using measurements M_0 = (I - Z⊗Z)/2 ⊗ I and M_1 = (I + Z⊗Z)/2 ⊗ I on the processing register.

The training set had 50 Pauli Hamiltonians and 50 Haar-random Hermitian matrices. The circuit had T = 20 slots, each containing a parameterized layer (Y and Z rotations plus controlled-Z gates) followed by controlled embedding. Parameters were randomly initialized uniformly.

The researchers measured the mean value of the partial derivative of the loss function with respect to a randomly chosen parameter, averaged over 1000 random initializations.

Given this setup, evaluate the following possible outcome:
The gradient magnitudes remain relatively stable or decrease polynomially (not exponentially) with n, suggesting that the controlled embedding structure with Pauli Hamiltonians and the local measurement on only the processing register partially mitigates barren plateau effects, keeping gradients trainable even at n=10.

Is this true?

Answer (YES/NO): YES